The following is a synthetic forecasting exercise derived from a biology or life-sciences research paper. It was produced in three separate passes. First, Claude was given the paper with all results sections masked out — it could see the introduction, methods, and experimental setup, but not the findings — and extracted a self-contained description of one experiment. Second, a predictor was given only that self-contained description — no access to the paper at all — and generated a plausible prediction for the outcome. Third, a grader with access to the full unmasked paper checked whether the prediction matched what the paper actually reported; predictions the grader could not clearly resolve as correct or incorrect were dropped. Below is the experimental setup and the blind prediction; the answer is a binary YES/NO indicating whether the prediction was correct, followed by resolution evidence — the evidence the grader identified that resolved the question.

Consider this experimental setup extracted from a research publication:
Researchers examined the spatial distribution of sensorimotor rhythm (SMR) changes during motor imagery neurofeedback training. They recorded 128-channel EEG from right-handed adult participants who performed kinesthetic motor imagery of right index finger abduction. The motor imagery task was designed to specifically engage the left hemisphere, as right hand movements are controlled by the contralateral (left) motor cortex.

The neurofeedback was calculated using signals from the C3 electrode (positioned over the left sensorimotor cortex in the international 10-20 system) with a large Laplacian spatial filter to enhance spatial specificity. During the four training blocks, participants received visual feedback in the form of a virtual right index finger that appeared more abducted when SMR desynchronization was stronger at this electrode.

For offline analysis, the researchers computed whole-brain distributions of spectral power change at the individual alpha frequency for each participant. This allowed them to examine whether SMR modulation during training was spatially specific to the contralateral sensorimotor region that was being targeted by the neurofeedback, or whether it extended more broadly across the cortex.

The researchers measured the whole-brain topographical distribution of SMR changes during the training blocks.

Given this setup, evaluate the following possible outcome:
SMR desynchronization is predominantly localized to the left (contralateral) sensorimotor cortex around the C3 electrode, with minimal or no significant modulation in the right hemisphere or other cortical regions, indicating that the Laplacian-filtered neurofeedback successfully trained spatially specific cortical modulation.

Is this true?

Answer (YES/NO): YES